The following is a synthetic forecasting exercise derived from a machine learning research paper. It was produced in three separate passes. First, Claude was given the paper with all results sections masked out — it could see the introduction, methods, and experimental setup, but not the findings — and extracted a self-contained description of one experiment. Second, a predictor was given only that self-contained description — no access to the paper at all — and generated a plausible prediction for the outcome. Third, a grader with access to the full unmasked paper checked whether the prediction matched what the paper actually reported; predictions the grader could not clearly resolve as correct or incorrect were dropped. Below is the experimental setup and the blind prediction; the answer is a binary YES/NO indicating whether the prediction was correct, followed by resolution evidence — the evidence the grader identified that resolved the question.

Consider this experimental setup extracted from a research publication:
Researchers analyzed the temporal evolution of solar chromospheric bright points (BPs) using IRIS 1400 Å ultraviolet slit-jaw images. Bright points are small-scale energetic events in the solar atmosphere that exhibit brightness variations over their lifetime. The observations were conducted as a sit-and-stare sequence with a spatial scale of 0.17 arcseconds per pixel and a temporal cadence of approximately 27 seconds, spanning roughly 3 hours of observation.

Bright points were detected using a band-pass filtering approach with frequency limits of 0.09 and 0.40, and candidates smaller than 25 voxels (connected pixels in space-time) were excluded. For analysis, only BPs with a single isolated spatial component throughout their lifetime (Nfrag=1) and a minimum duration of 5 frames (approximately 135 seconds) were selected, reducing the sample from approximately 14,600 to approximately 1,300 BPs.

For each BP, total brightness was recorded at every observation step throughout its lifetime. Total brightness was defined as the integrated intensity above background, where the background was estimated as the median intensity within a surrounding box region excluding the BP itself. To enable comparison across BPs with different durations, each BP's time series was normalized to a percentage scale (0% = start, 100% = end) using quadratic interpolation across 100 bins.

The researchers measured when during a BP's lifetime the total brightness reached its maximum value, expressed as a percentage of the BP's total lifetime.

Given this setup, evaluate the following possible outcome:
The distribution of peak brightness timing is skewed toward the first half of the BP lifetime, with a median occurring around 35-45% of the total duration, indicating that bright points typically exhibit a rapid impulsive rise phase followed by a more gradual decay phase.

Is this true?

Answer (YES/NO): NO